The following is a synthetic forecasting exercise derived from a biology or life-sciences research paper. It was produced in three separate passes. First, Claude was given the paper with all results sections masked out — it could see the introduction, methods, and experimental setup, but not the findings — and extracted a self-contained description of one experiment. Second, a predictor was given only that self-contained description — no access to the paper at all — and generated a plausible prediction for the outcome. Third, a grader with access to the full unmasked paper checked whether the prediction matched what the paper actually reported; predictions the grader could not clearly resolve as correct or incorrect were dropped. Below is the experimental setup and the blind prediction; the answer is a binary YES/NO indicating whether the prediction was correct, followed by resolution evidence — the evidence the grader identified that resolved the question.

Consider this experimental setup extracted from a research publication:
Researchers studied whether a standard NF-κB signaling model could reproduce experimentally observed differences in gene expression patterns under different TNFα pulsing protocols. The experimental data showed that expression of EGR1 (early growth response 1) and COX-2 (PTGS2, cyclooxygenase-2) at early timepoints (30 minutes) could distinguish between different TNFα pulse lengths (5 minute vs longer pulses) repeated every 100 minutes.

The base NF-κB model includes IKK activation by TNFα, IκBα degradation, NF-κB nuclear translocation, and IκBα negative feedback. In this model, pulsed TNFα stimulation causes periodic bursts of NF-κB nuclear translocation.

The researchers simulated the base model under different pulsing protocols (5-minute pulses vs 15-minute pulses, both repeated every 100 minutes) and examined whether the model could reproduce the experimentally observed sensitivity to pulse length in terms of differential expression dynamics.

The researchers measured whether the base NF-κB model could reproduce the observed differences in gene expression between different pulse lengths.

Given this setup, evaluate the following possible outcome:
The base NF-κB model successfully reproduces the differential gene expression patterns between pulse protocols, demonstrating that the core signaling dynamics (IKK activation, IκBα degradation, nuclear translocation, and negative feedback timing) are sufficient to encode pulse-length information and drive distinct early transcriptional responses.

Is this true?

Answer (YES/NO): NO